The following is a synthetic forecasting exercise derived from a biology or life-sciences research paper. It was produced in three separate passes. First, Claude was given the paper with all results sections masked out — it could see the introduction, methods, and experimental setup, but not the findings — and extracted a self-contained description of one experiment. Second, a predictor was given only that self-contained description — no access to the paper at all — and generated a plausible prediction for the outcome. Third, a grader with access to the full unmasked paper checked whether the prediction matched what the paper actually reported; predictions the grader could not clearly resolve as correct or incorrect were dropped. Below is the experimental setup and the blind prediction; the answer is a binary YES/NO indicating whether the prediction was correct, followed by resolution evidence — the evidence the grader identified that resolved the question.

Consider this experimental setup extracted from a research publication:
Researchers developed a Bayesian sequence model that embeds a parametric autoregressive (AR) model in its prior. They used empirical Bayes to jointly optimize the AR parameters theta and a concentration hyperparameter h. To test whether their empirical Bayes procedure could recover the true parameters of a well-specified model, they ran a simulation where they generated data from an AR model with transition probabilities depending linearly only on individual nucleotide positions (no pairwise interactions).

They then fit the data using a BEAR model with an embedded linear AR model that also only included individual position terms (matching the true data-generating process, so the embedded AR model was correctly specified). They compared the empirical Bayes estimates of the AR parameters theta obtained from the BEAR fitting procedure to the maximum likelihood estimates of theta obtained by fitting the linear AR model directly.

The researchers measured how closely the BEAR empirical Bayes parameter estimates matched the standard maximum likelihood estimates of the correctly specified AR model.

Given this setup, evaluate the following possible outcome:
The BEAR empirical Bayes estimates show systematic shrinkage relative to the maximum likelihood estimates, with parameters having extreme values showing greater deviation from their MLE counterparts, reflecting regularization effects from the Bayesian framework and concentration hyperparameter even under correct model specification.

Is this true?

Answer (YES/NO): NO